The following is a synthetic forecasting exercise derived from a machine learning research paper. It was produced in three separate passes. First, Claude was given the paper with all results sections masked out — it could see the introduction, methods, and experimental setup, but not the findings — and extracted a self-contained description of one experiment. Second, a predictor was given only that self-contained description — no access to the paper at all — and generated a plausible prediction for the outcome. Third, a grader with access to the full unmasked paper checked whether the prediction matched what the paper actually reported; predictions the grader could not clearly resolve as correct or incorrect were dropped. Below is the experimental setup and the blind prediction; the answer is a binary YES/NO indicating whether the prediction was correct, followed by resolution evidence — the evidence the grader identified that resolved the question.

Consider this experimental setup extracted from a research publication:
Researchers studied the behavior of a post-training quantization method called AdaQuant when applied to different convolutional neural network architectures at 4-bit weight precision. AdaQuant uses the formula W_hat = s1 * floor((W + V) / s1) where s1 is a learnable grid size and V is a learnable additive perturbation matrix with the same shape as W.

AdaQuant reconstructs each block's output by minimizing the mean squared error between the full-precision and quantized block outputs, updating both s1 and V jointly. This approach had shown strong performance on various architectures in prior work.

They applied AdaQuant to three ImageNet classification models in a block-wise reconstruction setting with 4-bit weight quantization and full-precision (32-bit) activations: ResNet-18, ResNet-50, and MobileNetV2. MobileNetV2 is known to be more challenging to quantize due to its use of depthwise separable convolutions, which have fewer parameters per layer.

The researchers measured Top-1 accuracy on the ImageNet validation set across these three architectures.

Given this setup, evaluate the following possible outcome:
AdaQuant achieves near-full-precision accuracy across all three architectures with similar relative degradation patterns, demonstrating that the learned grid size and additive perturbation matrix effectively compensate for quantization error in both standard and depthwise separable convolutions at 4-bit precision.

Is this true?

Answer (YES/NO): NO